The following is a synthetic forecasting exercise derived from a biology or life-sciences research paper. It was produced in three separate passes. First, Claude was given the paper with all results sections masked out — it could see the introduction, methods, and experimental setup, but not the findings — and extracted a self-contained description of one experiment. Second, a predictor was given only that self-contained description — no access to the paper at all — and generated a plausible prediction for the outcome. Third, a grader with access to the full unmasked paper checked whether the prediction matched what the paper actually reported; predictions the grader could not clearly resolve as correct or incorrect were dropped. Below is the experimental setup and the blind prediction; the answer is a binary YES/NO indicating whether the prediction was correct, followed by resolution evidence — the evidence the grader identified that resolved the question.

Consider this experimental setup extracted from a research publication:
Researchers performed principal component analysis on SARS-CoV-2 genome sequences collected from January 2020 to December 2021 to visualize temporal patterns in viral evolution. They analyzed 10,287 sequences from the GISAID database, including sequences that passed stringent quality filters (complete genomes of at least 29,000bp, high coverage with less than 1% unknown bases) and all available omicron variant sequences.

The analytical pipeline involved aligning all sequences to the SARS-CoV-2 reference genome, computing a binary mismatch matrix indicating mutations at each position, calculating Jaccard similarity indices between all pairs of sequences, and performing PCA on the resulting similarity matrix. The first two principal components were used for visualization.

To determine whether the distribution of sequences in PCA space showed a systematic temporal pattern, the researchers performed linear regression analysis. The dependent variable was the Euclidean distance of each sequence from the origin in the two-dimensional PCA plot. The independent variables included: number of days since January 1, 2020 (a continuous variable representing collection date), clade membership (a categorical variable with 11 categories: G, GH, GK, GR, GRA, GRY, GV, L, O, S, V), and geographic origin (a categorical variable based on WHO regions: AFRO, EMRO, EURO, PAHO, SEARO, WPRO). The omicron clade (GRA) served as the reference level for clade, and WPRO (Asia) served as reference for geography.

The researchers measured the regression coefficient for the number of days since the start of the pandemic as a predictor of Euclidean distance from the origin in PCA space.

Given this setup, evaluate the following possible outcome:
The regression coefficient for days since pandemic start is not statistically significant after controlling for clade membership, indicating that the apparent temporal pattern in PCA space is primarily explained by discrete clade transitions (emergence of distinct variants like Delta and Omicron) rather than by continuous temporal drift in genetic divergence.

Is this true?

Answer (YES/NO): NO